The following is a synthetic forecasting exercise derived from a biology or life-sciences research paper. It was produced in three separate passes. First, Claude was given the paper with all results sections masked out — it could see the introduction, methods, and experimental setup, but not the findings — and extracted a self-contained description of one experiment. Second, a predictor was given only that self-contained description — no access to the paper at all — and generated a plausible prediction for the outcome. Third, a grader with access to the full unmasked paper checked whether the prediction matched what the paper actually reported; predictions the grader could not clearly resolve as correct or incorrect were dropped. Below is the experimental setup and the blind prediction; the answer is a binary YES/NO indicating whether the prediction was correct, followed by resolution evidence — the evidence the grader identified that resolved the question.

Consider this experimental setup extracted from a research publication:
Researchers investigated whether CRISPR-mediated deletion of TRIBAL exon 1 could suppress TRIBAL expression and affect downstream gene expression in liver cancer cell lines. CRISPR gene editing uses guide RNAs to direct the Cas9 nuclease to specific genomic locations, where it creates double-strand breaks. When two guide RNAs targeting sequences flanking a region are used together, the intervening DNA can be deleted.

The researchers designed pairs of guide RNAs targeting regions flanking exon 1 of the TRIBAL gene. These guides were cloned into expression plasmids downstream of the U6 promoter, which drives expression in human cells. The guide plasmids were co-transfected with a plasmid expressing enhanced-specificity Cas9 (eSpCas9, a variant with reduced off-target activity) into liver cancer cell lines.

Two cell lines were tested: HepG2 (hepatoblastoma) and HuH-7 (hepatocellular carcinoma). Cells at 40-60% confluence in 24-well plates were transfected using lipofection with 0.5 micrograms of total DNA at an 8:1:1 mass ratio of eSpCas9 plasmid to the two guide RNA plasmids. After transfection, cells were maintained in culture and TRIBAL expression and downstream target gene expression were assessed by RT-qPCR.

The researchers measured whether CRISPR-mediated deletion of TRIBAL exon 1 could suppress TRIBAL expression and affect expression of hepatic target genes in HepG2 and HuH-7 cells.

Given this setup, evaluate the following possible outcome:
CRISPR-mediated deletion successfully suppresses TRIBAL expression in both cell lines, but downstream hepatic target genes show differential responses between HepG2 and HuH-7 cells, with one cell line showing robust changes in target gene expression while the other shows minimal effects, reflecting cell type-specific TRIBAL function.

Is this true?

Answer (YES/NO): NO